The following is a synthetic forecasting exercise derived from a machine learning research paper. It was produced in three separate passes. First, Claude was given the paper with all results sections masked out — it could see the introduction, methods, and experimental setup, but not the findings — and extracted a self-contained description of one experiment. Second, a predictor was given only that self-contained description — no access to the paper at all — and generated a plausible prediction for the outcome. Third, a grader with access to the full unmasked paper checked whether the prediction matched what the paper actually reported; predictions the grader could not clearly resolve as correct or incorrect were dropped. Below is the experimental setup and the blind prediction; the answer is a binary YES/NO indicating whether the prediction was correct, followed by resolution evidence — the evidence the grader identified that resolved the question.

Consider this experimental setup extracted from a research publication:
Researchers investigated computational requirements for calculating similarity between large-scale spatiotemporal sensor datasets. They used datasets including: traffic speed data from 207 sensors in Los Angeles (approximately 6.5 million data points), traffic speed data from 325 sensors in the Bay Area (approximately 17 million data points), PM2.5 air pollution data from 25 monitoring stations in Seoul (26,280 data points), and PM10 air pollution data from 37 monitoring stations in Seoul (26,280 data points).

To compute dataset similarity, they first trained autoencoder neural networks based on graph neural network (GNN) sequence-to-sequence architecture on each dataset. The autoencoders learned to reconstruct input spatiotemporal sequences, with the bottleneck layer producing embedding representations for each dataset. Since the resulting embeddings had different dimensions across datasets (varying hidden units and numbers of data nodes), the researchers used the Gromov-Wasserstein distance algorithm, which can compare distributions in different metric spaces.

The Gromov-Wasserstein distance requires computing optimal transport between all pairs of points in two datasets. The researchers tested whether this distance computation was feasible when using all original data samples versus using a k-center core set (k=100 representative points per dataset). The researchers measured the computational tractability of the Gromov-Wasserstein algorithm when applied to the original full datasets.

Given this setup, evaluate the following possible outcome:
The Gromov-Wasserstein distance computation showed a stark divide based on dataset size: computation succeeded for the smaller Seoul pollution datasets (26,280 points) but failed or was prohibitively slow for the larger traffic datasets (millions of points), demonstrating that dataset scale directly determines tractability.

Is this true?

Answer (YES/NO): NO